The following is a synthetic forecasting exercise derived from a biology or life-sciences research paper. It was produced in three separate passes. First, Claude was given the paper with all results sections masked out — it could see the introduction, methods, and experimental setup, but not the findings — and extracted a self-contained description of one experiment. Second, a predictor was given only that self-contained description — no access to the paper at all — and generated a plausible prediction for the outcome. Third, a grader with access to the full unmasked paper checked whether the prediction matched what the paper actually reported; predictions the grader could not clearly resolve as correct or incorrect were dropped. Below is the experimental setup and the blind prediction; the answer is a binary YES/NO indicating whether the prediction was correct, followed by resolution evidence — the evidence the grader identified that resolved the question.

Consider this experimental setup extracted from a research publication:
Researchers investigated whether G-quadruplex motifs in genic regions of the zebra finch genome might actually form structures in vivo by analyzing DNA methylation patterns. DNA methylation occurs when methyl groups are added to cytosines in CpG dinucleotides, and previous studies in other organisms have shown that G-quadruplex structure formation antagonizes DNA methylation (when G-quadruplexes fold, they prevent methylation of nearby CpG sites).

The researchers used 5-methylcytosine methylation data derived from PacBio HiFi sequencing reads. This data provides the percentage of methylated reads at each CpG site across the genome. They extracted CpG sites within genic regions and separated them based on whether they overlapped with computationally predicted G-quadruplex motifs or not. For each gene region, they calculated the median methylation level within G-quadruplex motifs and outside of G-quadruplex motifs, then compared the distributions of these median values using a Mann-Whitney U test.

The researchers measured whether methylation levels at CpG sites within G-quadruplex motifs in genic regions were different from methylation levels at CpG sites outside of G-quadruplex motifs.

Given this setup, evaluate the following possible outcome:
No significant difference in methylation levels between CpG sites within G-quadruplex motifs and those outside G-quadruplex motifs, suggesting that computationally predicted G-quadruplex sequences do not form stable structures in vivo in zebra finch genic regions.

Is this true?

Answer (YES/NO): NO